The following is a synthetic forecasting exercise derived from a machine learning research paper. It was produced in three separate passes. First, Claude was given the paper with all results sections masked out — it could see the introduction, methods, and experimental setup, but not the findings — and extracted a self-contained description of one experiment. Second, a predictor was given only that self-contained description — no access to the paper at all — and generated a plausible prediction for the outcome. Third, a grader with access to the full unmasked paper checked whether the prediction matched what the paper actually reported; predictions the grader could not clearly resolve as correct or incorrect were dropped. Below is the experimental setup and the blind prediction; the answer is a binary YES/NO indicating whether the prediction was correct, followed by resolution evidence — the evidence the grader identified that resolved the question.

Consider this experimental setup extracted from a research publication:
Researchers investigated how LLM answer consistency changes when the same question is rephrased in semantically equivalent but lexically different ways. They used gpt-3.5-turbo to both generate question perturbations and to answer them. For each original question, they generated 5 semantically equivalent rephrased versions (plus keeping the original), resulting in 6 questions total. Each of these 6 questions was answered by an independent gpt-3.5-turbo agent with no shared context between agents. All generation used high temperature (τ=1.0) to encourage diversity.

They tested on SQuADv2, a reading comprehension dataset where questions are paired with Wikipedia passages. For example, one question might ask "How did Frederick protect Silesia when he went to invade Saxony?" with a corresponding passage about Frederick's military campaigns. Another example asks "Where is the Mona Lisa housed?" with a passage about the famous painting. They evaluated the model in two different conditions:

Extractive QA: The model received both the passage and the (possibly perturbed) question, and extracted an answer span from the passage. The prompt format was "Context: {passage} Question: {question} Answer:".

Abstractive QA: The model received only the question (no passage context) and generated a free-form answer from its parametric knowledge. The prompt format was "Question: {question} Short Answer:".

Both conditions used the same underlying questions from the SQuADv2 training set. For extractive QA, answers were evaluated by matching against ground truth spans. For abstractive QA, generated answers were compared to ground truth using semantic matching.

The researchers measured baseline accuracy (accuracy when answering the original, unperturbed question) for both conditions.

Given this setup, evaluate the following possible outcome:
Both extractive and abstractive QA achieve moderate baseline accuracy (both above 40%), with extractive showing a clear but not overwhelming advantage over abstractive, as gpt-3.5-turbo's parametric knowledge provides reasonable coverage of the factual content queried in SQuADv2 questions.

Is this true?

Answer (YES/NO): NO